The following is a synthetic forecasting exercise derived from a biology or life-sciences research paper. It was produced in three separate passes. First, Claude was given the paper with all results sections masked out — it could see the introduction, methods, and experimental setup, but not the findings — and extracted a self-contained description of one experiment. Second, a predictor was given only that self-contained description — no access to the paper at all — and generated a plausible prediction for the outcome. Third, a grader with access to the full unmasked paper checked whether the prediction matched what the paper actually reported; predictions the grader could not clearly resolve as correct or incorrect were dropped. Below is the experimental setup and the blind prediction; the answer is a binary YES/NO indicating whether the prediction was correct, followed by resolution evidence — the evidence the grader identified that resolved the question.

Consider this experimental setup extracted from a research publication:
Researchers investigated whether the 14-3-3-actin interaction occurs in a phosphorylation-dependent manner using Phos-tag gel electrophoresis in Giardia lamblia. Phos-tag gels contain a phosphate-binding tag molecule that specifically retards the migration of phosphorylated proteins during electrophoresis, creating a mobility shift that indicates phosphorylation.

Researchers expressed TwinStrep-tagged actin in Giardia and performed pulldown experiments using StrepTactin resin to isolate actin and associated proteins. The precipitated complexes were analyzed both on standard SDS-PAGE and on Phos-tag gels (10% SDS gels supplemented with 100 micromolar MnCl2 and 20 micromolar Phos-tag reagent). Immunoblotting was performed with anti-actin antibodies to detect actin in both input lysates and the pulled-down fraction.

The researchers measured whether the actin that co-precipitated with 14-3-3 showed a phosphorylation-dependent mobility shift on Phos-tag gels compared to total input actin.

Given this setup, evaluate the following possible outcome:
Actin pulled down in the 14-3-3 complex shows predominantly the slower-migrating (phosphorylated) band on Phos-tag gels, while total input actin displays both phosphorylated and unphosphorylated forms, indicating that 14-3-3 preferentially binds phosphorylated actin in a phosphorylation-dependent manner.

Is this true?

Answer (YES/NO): NO